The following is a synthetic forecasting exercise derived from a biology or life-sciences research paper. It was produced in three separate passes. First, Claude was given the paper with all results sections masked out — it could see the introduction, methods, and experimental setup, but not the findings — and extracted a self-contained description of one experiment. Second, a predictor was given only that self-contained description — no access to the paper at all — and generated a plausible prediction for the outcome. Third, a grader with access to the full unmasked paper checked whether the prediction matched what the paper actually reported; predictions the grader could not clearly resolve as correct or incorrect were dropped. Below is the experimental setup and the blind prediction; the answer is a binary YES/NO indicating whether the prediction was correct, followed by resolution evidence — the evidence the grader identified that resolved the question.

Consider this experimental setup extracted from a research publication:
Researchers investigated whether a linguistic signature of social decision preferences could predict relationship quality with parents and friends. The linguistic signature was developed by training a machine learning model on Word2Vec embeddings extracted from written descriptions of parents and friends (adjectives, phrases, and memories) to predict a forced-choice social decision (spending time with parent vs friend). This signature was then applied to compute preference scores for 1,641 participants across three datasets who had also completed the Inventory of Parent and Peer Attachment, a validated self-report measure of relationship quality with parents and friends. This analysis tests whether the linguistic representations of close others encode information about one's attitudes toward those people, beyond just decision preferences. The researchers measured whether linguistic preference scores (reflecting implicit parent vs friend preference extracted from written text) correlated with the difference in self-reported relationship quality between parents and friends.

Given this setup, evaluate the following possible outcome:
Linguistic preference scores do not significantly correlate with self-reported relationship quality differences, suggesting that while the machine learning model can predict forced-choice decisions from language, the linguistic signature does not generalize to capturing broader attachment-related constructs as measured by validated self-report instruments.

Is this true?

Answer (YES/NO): NO